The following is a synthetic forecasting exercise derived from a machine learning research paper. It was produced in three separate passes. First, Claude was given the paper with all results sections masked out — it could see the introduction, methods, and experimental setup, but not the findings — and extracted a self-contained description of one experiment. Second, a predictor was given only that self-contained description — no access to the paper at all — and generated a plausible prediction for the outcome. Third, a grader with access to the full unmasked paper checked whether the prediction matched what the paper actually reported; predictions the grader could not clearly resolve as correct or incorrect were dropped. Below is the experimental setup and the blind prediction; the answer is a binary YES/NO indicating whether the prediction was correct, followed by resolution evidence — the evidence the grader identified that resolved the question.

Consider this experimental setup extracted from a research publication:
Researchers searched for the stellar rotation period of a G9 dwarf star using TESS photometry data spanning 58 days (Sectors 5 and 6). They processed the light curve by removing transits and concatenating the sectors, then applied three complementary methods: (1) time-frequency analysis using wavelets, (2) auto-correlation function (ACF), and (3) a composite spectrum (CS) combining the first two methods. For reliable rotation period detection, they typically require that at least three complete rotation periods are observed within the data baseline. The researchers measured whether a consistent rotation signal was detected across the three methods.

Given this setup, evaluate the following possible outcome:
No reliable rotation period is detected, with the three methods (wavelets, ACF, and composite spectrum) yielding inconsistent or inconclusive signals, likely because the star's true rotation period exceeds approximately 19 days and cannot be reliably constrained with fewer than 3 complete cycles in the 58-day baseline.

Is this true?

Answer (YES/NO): NO